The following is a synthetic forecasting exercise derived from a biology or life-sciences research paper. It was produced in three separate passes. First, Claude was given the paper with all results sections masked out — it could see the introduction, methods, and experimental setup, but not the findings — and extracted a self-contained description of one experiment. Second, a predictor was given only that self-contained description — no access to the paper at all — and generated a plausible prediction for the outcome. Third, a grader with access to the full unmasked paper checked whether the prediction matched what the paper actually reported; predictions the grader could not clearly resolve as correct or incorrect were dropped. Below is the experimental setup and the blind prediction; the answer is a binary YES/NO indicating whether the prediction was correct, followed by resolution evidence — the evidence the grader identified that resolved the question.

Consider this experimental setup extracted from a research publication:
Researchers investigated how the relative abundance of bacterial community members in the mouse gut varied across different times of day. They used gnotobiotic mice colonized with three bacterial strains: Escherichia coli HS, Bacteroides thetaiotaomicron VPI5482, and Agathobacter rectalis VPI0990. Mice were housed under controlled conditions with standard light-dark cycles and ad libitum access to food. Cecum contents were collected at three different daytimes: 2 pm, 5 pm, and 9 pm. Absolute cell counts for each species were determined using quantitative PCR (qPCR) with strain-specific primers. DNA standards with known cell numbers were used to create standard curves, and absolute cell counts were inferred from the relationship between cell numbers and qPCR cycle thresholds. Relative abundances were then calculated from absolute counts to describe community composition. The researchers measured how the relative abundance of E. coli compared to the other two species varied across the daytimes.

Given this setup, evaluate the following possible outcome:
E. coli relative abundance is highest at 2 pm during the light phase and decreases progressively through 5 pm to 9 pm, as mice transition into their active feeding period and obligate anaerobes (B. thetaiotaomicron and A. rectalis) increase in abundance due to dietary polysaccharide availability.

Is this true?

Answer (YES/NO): NO